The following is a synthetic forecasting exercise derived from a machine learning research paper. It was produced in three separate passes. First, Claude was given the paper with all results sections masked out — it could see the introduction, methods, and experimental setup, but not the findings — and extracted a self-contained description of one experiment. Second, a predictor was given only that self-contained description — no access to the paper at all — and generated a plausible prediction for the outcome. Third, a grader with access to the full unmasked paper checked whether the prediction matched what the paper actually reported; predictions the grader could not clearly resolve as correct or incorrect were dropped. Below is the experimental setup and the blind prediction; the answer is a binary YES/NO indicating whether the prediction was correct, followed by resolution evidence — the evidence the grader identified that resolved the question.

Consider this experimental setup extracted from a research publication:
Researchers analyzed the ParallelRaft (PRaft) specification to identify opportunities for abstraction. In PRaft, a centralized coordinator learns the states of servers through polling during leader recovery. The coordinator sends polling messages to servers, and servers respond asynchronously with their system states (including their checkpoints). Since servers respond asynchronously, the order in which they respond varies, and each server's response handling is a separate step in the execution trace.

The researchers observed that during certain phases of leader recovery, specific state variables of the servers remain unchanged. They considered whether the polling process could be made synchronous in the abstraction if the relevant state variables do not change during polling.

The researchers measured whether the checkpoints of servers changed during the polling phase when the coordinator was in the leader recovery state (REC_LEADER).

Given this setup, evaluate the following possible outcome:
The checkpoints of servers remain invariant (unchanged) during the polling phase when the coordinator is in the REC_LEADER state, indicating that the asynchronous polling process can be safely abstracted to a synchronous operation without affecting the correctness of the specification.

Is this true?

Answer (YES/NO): YES